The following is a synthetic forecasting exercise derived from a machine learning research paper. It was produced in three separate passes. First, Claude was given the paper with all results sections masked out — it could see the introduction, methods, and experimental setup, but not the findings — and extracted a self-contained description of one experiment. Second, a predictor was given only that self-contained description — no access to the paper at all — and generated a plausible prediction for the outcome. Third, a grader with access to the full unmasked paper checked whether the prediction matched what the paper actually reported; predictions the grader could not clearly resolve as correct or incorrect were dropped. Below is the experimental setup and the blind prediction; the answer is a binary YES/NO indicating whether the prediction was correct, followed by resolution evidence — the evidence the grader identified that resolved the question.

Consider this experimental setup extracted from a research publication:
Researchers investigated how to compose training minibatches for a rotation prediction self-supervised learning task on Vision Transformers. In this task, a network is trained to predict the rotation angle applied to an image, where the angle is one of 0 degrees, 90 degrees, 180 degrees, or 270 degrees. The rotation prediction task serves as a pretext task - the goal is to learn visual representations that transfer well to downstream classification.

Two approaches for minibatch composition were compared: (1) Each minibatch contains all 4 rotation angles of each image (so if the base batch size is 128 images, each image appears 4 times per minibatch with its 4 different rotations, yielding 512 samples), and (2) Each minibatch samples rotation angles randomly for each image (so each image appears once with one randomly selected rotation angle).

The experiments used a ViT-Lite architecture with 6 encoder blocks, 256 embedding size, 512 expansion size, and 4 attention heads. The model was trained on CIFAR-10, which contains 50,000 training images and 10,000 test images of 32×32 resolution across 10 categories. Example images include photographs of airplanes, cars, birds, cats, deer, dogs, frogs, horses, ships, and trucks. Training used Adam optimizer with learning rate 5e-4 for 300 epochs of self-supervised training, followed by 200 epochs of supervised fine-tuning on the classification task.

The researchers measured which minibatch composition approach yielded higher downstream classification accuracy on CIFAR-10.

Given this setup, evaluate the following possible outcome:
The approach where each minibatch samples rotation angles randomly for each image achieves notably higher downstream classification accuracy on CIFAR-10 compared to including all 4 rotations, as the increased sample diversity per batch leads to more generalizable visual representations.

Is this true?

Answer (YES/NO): NO